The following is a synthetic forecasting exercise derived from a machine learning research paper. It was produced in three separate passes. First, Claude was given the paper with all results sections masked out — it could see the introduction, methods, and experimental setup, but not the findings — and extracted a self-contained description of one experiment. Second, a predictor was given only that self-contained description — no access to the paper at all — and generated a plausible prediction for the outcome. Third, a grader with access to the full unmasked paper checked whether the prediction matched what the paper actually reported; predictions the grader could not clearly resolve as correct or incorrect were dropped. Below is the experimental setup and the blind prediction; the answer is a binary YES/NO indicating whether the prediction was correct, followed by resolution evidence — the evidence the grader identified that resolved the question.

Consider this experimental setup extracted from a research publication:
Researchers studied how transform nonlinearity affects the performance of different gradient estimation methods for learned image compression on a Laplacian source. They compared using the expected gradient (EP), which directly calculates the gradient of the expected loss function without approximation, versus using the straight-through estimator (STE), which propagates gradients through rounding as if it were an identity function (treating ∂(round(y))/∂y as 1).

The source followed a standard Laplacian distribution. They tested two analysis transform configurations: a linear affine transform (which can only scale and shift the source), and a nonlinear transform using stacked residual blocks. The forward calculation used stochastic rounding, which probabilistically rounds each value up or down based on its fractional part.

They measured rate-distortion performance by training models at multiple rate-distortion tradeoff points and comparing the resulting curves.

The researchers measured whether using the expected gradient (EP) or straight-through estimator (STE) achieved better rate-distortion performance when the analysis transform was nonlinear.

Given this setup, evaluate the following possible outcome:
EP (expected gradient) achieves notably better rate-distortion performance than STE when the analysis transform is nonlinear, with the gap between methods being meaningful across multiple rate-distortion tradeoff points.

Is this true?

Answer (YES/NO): YES